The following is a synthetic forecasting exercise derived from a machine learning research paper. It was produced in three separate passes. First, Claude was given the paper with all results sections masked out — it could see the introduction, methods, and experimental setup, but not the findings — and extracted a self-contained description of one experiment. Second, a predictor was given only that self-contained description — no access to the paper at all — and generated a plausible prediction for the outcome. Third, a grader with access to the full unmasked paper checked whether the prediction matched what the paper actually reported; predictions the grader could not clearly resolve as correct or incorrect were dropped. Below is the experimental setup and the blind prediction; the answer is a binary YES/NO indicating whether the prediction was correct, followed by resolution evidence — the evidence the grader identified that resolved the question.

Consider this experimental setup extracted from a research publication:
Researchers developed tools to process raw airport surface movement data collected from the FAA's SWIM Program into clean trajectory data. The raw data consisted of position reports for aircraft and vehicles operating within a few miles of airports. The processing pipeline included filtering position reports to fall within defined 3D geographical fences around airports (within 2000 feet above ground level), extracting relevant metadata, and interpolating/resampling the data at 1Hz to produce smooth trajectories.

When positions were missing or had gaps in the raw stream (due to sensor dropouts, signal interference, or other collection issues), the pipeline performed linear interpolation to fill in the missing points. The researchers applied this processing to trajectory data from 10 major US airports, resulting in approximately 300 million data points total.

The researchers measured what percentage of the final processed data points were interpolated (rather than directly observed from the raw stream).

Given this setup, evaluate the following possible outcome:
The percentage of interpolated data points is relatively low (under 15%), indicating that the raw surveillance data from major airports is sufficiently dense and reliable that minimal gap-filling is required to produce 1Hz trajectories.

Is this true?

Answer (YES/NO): YES